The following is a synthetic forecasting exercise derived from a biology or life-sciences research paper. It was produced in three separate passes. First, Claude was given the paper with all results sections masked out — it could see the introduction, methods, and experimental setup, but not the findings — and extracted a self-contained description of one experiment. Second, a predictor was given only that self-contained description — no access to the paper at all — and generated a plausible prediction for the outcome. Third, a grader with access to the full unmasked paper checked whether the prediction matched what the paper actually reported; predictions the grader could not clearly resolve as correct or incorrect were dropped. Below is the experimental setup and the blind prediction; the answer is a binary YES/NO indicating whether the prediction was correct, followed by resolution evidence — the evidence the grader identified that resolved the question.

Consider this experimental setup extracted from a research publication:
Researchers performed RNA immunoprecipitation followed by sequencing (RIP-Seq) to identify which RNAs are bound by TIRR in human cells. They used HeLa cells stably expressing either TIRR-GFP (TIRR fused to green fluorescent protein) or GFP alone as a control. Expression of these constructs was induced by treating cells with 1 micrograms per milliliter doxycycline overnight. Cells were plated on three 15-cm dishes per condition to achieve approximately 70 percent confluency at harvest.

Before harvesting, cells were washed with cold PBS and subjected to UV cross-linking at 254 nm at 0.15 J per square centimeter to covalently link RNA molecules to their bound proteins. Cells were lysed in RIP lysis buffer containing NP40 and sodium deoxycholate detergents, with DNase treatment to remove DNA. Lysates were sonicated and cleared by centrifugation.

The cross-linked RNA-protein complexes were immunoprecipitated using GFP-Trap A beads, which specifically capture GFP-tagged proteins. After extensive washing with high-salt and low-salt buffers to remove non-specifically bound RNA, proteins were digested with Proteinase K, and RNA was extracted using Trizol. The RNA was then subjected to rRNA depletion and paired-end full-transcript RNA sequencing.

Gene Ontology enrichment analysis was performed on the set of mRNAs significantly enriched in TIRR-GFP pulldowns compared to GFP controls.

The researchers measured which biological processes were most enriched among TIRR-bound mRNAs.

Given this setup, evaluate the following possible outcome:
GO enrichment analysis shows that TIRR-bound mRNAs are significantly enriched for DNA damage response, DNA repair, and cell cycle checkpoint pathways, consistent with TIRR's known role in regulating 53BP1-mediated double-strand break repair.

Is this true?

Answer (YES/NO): NO